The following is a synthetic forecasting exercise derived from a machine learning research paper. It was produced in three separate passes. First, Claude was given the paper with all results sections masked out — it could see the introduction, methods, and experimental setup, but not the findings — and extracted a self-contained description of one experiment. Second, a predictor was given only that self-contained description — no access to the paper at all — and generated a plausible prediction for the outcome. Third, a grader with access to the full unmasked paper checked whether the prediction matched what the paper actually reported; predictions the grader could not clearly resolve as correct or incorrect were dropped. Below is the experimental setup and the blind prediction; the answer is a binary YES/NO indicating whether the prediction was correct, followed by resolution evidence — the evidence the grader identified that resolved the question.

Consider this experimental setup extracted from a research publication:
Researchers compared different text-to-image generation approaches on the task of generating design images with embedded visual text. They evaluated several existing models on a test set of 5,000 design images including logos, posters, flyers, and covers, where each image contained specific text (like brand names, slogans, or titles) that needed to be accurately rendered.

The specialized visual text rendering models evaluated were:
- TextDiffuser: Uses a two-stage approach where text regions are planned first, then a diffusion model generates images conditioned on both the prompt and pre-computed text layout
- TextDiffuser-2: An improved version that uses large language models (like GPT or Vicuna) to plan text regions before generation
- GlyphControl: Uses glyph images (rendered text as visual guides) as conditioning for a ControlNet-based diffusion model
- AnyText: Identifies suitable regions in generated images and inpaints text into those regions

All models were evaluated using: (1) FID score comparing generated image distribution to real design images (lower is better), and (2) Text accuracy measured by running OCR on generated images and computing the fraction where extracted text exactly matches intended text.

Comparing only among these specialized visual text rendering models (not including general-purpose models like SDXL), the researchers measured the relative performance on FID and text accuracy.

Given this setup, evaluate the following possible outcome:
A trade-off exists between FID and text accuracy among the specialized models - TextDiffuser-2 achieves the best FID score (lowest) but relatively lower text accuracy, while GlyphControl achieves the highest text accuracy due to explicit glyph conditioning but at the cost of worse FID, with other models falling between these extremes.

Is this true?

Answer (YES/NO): NO